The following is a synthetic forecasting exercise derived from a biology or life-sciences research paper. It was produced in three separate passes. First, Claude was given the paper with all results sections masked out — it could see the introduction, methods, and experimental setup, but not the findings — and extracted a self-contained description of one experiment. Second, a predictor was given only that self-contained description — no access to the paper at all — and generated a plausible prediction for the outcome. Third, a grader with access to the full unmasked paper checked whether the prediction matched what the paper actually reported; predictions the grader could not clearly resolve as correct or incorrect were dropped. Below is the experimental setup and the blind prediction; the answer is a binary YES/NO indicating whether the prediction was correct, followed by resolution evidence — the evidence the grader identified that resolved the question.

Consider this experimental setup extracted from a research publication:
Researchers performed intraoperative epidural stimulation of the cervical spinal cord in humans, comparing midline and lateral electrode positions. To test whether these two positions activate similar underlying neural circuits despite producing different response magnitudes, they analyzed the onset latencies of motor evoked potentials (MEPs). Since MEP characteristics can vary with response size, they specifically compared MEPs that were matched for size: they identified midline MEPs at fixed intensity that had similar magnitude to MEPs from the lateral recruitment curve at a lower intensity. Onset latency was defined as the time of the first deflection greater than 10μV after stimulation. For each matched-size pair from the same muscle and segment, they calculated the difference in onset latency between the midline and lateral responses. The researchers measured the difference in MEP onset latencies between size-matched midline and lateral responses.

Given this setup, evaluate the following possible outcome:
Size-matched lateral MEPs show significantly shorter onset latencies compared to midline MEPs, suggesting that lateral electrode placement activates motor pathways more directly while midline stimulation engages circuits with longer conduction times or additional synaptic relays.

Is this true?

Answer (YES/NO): NO